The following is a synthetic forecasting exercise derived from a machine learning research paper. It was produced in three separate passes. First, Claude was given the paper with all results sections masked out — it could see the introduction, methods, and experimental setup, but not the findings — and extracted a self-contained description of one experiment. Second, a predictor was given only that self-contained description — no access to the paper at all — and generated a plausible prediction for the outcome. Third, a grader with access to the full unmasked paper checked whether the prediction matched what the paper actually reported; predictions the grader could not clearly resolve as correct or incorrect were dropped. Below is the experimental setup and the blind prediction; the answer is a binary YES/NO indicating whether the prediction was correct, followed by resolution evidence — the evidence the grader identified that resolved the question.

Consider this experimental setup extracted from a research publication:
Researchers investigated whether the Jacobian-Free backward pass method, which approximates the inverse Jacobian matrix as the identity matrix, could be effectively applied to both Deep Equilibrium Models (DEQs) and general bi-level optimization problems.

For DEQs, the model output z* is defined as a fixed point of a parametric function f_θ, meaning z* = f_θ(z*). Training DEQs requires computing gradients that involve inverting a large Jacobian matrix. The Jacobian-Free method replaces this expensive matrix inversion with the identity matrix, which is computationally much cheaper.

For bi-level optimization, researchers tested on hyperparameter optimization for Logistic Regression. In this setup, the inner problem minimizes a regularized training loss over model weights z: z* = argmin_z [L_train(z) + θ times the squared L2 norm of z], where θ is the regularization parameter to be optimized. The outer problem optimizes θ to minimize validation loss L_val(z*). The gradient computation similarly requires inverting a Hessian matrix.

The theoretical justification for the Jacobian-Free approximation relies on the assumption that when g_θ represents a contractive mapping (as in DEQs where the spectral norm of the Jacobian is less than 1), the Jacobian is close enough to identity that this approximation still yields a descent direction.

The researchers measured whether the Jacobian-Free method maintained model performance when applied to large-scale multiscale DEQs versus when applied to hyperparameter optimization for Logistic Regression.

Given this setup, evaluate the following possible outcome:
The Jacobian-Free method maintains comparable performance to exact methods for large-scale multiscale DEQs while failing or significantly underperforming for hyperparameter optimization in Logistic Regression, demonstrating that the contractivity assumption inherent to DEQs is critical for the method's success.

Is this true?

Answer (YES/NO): YES